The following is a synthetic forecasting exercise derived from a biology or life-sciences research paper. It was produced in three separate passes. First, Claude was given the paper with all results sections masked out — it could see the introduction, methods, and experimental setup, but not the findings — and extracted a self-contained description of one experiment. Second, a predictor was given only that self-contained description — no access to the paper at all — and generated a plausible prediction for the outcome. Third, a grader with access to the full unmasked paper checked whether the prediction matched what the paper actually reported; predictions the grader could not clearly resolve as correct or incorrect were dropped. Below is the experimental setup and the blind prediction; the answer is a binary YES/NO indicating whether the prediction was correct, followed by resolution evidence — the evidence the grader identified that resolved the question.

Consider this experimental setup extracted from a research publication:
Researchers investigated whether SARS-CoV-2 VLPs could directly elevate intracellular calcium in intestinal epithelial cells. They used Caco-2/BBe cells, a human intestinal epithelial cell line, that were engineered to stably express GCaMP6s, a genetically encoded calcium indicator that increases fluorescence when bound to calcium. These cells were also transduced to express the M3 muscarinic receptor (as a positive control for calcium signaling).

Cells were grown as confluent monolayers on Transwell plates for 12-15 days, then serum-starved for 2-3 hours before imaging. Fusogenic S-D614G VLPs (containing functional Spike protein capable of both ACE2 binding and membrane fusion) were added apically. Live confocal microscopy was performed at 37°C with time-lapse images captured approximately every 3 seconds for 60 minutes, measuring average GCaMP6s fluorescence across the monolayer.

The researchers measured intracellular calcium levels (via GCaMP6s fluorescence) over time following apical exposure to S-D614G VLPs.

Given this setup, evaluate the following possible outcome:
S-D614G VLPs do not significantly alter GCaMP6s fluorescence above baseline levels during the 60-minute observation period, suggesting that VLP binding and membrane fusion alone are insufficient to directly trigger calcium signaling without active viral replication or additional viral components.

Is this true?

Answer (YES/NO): NO